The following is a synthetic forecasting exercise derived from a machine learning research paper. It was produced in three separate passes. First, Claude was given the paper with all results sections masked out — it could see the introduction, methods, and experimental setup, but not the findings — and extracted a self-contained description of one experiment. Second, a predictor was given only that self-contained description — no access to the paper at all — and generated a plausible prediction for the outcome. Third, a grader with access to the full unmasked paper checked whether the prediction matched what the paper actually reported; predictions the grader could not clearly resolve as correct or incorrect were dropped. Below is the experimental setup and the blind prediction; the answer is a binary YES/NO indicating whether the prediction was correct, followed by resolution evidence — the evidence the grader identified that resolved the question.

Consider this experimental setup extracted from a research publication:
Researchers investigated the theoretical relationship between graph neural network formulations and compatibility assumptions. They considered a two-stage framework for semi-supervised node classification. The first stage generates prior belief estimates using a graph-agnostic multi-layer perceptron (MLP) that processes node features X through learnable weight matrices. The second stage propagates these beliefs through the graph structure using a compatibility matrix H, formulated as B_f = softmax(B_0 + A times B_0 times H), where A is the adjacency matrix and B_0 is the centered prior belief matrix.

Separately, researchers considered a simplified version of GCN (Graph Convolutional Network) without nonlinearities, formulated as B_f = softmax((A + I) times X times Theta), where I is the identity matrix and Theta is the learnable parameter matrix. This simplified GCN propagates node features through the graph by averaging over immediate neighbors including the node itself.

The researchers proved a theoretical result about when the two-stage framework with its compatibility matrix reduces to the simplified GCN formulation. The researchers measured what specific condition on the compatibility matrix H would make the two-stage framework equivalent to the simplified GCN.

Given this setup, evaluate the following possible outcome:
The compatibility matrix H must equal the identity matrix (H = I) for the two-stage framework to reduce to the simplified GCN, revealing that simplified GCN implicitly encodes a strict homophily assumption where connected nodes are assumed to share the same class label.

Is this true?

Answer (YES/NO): YES